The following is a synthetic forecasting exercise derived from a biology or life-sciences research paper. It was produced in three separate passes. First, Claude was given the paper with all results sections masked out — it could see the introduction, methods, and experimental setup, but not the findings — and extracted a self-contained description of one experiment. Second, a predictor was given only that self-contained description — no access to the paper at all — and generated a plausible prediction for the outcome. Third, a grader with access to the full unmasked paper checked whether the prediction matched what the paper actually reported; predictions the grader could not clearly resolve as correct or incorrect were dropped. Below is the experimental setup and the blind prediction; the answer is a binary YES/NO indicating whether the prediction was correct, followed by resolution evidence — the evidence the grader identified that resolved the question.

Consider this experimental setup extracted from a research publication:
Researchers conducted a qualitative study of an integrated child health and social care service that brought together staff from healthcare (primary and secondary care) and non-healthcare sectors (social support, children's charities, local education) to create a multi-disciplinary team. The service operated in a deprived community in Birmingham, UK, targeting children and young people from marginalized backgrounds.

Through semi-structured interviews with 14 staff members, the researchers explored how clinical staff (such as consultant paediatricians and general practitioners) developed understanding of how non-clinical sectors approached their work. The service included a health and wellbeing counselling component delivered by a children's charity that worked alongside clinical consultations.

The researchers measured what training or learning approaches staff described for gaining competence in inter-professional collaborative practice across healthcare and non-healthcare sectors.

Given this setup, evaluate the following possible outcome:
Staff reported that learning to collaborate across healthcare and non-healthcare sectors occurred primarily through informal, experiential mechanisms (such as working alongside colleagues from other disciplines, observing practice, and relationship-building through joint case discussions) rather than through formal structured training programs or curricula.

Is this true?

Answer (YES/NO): YES